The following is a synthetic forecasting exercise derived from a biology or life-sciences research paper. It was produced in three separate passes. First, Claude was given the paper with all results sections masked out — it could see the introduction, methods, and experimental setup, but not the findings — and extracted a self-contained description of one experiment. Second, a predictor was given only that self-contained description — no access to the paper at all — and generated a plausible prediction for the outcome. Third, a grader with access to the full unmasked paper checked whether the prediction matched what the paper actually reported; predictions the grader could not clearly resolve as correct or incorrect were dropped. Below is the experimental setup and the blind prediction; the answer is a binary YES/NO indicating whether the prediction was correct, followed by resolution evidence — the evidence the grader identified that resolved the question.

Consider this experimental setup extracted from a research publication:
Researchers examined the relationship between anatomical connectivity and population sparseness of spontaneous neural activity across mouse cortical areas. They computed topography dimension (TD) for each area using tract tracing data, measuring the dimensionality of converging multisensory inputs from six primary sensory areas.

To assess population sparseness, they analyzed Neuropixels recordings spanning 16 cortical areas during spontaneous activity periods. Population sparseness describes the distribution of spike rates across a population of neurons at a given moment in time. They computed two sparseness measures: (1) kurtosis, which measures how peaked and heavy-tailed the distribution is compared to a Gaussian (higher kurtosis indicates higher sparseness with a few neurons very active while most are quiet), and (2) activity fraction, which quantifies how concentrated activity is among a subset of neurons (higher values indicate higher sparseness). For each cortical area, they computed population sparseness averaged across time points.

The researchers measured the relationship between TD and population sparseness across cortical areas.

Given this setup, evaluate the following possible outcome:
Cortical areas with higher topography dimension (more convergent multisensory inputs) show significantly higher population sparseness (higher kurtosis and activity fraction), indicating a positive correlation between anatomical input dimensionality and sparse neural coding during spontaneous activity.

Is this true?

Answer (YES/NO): NO